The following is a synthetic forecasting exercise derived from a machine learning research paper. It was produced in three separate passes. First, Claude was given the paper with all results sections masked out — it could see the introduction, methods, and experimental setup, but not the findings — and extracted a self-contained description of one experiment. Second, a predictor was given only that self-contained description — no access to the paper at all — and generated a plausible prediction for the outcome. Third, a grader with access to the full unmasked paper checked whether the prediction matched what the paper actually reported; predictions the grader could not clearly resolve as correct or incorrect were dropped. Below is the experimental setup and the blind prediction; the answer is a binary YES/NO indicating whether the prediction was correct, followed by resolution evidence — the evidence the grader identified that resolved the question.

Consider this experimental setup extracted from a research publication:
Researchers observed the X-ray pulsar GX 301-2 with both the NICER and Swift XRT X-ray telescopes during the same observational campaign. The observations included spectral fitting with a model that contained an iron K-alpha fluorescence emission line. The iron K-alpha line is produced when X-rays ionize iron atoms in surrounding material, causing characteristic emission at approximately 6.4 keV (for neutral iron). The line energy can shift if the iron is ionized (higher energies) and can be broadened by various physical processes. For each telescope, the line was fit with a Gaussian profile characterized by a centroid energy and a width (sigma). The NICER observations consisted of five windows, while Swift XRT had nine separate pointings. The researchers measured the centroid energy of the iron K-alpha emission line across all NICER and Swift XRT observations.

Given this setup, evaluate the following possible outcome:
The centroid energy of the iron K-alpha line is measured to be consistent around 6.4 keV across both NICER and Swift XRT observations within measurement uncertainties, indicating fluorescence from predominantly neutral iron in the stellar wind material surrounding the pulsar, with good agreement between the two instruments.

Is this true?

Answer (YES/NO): NO